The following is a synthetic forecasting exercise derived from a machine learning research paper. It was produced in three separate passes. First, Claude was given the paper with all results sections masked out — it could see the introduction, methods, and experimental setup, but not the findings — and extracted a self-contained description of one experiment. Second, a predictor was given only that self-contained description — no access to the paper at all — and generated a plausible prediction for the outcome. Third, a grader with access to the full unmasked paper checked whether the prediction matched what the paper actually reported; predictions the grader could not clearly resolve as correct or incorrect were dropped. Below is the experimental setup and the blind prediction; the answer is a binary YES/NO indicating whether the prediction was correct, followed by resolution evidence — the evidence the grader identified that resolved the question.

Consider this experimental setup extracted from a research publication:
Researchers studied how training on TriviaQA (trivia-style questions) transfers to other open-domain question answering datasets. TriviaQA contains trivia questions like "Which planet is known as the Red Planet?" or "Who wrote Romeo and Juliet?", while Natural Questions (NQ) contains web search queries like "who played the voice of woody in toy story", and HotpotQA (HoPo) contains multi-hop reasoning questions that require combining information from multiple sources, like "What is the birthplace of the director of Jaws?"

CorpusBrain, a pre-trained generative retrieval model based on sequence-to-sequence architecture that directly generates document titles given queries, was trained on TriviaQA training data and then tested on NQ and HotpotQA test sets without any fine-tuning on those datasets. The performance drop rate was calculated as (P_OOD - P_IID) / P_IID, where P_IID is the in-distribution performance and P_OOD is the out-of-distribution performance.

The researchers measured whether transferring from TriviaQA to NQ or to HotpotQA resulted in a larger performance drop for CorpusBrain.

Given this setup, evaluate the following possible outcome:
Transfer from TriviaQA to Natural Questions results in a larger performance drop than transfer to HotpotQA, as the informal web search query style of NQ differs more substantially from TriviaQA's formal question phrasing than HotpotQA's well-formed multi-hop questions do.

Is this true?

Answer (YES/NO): YES